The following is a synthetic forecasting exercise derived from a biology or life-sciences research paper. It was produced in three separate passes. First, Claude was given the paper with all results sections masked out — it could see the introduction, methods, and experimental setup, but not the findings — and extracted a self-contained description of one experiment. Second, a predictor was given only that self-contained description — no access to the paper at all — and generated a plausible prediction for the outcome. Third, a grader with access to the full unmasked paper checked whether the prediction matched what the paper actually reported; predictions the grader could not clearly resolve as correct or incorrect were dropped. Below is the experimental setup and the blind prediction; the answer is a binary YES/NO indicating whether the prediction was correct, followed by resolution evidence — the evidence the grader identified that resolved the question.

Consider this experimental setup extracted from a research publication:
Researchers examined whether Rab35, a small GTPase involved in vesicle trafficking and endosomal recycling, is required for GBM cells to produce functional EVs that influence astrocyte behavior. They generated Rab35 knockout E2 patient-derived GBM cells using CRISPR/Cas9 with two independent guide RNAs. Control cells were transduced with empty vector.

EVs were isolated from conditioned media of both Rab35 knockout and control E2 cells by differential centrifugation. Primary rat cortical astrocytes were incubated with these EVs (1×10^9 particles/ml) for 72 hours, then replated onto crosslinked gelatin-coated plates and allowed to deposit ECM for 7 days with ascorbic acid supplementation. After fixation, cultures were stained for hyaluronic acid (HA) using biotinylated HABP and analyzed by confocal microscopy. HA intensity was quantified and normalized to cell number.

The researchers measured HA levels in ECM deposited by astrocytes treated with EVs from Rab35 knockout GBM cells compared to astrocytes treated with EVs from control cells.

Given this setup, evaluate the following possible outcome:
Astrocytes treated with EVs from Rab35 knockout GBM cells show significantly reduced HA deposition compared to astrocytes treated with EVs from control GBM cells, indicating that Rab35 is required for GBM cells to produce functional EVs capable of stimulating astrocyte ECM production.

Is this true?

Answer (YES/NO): YES